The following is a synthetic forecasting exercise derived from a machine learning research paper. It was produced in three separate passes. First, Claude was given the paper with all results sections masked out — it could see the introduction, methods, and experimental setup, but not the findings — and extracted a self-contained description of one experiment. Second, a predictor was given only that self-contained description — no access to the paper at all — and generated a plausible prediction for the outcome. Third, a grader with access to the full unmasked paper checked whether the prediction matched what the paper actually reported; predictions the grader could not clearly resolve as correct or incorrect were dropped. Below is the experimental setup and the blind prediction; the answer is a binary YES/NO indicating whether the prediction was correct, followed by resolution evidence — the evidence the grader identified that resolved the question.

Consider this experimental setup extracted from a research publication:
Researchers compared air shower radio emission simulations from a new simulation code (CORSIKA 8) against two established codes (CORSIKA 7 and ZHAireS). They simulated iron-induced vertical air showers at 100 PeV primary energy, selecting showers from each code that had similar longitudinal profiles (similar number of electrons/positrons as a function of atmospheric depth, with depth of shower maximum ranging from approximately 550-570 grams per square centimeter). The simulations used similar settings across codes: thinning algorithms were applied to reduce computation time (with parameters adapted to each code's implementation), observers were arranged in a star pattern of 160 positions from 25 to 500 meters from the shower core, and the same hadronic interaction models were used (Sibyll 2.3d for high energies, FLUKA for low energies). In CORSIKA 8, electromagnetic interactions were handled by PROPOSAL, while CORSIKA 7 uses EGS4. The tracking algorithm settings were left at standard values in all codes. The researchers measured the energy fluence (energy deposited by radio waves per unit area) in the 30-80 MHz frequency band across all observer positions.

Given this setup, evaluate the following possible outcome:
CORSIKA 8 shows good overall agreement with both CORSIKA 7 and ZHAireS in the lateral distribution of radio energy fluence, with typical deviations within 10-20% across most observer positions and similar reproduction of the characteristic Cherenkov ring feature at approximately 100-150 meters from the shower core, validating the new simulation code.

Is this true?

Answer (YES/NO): NO